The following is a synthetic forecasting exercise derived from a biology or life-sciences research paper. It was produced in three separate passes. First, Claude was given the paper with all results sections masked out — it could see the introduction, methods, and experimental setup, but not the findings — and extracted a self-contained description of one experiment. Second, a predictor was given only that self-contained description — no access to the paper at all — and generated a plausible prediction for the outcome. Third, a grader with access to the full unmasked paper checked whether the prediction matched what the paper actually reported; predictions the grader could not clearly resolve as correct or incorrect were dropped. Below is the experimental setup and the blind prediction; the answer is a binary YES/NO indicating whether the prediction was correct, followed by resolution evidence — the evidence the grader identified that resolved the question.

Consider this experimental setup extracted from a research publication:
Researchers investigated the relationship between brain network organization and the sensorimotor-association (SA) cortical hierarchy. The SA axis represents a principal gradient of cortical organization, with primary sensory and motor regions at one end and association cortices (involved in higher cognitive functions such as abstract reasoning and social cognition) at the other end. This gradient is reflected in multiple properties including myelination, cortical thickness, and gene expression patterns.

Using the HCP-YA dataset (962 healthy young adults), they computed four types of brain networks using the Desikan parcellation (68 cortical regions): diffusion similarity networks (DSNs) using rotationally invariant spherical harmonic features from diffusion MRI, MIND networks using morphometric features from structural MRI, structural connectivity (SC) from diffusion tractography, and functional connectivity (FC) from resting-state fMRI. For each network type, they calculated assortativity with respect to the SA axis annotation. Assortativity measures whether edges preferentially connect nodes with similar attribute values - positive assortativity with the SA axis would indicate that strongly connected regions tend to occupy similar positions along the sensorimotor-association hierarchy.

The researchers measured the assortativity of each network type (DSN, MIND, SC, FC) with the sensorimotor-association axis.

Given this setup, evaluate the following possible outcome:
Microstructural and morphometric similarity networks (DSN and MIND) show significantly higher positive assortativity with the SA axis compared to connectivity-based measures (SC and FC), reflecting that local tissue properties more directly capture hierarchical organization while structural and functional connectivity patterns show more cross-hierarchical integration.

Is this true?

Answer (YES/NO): NO